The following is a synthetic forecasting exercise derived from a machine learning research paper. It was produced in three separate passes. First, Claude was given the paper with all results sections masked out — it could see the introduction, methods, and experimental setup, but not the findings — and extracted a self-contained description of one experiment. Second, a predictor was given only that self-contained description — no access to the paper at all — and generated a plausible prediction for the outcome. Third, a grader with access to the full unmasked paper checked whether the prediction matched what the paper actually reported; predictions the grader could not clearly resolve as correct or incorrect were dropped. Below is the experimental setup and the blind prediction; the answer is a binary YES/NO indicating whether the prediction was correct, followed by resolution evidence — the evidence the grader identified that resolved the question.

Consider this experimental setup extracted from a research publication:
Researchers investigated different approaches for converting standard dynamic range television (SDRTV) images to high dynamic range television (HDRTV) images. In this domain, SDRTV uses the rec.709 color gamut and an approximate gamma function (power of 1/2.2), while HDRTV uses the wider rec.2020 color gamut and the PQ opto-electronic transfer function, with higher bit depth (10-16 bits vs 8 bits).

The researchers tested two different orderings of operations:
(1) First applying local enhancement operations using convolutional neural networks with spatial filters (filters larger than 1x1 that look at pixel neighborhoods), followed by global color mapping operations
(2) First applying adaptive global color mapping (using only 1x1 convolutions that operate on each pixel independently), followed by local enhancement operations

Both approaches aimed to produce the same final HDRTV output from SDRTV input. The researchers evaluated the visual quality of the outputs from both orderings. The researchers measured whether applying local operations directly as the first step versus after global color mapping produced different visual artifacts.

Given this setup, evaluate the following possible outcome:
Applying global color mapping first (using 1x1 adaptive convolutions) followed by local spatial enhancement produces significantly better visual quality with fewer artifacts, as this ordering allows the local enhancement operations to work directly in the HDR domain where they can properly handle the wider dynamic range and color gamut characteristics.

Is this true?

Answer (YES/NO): YES